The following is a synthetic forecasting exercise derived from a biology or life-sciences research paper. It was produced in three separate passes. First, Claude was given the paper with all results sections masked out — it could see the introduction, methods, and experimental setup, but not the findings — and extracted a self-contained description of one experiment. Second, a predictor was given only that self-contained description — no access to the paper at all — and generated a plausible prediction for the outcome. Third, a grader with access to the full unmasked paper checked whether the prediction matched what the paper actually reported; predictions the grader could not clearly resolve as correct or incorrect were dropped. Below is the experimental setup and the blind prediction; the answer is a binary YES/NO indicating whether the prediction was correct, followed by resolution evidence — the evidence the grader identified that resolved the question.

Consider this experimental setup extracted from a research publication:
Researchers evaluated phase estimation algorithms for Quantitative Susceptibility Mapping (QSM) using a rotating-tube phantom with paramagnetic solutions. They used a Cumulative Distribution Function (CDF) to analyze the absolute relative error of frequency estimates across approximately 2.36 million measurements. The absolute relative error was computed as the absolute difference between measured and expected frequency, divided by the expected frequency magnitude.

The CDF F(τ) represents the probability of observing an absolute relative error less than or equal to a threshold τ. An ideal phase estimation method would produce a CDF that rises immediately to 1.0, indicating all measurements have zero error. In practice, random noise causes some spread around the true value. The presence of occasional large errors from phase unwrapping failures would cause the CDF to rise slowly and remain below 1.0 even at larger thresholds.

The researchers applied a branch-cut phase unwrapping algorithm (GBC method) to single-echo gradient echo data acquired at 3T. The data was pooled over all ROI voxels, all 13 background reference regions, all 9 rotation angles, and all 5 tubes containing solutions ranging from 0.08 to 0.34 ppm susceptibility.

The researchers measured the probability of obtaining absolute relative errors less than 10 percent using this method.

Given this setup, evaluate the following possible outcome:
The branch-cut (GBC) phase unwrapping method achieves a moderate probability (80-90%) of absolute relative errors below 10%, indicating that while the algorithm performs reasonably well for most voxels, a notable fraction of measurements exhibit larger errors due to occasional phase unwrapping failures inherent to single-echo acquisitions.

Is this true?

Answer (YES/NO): NO